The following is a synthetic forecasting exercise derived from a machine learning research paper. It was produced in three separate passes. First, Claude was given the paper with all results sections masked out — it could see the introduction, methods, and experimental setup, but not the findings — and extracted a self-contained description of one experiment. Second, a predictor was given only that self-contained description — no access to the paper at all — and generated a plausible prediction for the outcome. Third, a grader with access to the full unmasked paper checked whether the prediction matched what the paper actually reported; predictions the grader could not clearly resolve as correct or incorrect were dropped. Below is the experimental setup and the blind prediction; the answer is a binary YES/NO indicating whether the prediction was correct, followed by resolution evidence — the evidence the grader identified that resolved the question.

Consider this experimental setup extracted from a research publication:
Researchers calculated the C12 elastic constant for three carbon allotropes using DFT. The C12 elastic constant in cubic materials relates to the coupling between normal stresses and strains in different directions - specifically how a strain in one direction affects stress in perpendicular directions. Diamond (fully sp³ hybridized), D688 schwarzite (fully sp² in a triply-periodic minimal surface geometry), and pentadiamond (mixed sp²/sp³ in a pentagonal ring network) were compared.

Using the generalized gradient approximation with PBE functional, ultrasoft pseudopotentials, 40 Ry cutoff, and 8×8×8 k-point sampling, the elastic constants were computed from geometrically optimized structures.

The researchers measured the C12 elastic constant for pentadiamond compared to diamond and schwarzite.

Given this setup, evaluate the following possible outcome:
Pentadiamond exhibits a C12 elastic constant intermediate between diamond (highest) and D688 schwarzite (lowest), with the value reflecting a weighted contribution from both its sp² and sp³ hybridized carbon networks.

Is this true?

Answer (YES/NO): NO